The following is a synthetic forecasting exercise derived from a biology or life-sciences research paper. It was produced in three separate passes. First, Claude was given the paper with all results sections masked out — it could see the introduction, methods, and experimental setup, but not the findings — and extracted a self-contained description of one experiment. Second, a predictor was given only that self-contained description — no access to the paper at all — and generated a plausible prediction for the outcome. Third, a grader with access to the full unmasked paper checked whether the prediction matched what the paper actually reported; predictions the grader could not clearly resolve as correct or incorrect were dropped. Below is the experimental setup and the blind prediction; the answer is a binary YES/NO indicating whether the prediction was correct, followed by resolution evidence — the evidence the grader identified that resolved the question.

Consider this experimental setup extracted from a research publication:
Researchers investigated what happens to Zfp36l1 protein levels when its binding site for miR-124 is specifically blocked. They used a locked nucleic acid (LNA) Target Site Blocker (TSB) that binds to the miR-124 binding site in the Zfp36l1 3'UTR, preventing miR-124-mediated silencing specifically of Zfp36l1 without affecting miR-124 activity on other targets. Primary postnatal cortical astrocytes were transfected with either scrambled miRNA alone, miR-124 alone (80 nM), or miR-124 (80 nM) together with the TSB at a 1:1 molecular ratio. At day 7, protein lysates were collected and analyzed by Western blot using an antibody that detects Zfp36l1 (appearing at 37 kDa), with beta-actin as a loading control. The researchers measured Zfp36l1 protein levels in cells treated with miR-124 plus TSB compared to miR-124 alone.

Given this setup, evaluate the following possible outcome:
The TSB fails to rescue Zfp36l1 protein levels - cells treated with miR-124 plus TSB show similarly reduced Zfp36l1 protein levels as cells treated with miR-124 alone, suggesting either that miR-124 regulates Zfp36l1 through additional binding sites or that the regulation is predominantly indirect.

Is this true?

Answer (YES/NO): NO